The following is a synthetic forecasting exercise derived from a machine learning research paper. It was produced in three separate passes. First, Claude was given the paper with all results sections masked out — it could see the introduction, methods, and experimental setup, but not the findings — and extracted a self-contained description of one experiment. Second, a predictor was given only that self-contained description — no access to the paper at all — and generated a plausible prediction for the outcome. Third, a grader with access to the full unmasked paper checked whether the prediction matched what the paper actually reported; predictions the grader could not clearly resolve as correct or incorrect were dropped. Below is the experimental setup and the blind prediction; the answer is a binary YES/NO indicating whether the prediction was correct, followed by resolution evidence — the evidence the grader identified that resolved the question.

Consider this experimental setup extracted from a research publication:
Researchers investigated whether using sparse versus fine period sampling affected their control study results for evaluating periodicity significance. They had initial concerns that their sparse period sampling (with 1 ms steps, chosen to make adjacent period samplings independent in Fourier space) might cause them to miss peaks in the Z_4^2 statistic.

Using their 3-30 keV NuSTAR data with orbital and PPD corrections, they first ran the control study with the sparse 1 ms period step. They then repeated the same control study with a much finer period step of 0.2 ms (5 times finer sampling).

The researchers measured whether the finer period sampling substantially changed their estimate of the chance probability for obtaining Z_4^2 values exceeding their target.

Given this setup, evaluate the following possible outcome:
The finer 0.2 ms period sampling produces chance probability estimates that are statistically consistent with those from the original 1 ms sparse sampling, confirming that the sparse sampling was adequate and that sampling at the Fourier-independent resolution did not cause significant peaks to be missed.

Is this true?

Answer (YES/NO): YES